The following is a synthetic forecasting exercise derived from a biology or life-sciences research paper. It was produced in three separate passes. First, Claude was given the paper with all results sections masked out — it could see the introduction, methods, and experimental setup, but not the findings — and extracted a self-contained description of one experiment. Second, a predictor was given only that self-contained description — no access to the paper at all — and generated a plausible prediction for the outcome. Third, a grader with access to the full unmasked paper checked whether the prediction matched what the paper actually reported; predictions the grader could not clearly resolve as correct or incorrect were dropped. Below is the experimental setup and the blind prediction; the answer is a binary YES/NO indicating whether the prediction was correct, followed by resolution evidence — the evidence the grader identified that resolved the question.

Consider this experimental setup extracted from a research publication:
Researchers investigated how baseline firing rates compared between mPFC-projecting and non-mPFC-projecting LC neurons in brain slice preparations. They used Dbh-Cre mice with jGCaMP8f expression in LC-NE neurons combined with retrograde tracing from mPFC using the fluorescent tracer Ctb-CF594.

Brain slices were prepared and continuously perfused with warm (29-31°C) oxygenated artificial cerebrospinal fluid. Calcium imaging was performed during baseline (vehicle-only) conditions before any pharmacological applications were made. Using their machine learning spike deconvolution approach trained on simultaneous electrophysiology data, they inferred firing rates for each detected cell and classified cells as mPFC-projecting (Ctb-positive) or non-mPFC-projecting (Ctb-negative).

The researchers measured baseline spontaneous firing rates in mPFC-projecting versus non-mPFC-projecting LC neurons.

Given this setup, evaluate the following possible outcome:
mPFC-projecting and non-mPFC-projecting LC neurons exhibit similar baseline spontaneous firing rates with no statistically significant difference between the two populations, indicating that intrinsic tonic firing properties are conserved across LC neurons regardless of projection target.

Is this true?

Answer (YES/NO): YES